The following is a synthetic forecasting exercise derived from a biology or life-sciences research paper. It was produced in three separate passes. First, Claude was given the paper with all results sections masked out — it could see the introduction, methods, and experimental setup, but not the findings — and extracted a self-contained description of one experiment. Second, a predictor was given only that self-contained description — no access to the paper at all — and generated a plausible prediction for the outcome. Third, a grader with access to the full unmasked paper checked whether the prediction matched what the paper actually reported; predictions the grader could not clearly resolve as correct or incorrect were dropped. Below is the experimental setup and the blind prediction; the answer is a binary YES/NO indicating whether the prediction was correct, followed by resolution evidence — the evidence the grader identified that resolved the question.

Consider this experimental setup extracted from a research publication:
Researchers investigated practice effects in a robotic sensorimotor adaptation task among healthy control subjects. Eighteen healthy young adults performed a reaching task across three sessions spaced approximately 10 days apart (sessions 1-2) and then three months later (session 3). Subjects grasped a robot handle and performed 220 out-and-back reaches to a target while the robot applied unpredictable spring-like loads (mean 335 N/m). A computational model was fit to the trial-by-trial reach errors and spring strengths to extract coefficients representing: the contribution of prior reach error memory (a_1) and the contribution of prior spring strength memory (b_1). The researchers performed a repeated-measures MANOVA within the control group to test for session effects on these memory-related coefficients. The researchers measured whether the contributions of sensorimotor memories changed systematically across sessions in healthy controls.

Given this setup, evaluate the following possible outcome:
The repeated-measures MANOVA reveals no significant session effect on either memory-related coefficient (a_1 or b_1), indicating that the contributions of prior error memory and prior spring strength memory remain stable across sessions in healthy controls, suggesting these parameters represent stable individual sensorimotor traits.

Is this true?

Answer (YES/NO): NO